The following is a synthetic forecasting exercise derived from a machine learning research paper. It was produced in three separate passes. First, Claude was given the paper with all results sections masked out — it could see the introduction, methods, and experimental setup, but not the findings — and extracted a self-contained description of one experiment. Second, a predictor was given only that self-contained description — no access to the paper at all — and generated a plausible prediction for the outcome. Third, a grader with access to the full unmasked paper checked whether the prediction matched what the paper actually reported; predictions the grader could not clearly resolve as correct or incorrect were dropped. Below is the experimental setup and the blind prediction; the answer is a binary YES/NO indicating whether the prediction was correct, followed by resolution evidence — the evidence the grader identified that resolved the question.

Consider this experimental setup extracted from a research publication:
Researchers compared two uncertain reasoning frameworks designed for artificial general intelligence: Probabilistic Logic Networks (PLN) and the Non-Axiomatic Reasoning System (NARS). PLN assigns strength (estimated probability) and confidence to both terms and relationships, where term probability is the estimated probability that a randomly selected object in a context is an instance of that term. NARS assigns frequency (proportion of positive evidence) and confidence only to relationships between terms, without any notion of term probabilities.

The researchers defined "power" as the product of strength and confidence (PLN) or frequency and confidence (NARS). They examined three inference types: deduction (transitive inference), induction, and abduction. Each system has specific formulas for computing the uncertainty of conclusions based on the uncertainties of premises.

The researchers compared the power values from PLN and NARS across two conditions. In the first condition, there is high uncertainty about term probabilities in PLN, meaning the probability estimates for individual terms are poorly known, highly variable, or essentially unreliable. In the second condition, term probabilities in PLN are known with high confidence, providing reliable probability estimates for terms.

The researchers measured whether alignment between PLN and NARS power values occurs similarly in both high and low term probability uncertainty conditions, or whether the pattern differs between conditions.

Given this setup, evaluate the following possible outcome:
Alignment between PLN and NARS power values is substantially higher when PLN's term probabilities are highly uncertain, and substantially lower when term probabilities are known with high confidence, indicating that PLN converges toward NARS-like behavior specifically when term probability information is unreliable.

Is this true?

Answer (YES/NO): YES